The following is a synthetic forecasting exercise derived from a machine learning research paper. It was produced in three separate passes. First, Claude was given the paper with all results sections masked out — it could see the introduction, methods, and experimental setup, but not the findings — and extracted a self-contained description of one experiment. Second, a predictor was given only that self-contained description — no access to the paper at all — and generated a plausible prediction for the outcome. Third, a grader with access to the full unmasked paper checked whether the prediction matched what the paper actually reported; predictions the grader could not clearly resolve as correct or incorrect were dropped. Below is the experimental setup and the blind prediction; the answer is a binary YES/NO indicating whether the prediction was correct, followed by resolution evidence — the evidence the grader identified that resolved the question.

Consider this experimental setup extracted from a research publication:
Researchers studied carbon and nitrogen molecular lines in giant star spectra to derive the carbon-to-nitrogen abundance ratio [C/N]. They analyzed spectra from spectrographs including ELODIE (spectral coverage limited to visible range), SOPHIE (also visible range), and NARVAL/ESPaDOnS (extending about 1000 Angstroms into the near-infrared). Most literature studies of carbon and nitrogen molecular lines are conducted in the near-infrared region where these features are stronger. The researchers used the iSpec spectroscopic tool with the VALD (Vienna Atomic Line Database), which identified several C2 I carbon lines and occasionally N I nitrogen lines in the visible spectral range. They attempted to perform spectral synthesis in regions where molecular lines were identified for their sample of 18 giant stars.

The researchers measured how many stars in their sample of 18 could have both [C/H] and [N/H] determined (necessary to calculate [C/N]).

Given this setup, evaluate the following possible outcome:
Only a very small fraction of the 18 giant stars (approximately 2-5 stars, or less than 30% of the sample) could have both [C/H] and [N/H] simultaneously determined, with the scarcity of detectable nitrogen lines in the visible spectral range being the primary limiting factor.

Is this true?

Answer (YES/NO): NO